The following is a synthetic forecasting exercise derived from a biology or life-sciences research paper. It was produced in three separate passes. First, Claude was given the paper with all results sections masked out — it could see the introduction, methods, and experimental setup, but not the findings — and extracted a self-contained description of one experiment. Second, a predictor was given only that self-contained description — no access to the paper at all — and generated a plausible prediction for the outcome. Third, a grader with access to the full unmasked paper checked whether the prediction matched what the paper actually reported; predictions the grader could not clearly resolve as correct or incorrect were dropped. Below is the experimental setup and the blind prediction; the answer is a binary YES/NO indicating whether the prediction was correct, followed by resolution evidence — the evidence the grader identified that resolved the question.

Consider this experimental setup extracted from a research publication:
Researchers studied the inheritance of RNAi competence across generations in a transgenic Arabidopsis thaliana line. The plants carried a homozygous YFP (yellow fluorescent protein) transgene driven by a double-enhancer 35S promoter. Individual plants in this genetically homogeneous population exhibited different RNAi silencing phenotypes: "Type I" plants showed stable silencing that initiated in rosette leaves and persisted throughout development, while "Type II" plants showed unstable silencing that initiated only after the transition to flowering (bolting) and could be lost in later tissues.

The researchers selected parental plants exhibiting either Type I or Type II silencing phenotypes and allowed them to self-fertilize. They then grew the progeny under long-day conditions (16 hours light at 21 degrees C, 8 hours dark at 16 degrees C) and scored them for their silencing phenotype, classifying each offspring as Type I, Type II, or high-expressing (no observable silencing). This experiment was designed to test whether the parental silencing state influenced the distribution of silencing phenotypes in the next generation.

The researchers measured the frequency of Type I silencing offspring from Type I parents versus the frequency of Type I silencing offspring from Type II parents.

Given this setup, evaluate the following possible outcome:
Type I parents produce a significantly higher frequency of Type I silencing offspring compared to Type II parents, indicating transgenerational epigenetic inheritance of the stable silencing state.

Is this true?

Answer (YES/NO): YES